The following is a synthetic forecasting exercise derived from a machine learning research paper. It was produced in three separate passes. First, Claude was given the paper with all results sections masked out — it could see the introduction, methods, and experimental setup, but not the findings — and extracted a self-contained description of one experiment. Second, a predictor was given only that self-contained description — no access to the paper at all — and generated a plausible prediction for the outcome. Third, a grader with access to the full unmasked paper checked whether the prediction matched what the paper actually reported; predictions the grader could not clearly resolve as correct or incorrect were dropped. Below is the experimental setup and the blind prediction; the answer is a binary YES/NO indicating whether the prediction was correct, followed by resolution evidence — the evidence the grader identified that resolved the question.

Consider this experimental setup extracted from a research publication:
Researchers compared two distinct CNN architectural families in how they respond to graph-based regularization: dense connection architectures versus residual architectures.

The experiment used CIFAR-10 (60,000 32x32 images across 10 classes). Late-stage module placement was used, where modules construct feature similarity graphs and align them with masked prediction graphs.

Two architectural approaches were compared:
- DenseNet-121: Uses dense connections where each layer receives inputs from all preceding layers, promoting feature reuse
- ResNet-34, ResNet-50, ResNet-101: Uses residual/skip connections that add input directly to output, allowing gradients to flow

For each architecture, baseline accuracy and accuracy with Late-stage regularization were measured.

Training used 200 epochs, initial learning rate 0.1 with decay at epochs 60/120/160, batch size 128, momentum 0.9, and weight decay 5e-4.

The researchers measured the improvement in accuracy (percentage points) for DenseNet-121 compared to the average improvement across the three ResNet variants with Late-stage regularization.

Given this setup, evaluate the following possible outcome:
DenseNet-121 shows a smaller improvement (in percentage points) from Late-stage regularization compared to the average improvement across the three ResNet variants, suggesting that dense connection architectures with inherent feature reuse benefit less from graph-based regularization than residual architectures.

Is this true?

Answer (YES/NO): NO